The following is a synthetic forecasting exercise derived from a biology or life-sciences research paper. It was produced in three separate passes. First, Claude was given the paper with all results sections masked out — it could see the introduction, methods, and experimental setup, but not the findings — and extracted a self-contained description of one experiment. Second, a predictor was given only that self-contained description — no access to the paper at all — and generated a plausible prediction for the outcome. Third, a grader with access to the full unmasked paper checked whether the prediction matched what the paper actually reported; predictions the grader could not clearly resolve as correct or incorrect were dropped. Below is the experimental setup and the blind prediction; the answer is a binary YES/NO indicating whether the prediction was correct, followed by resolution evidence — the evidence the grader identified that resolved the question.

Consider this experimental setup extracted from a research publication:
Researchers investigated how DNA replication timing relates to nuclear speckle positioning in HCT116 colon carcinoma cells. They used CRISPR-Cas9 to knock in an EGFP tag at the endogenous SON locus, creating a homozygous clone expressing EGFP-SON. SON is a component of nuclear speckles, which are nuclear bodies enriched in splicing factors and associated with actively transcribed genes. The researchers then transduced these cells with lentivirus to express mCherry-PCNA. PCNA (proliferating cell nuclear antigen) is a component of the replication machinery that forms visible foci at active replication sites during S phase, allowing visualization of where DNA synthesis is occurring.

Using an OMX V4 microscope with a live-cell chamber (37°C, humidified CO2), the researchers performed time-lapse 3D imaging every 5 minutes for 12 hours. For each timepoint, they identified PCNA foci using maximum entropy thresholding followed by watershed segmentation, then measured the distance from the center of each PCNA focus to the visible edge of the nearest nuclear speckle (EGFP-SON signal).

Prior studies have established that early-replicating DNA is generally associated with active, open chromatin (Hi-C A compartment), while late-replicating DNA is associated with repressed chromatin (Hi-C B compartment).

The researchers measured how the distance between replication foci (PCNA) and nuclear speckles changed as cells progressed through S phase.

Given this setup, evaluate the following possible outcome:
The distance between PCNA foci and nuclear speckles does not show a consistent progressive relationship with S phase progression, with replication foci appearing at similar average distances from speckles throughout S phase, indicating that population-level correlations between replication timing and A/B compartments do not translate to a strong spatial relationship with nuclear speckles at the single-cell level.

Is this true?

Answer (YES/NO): NO